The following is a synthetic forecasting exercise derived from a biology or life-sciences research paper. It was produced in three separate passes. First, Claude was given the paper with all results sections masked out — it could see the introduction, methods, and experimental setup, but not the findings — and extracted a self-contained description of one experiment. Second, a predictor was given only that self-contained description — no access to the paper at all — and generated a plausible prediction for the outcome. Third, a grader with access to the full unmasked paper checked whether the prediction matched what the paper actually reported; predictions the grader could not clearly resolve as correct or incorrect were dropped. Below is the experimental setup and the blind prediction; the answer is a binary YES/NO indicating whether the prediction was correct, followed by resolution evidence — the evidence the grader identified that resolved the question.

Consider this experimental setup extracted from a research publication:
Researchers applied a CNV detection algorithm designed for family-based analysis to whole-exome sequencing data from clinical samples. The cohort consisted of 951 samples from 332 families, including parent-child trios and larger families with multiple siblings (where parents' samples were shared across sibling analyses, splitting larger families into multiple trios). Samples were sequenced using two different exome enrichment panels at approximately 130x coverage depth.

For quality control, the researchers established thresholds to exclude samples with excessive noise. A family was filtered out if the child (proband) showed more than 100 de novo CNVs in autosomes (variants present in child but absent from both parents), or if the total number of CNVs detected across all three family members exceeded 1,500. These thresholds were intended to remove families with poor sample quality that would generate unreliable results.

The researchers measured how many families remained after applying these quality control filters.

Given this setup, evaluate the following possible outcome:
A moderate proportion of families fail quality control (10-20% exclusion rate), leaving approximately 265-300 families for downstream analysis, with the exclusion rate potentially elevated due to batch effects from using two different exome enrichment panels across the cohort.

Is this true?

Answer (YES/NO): NO